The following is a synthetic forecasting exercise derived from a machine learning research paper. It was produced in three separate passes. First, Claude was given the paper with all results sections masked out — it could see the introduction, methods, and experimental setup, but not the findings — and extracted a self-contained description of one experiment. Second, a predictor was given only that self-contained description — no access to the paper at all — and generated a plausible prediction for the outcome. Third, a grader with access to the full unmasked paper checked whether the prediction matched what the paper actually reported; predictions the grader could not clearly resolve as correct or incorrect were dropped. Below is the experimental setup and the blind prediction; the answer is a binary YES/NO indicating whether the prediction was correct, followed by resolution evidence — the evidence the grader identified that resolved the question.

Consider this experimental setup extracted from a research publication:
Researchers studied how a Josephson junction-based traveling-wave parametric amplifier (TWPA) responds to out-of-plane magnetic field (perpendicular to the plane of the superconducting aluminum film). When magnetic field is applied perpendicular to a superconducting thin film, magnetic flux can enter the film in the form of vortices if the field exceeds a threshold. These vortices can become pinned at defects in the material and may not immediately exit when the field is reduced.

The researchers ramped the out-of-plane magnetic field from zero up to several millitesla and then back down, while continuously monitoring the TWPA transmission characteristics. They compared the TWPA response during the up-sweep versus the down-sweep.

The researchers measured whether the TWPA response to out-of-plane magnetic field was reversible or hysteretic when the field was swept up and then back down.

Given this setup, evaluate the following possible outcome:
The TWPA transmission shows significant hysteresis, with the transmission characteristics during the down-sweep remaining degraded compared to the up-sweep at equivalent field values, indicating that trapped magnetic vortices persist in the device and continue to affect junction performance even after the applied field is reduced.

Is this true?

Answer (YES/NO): YES